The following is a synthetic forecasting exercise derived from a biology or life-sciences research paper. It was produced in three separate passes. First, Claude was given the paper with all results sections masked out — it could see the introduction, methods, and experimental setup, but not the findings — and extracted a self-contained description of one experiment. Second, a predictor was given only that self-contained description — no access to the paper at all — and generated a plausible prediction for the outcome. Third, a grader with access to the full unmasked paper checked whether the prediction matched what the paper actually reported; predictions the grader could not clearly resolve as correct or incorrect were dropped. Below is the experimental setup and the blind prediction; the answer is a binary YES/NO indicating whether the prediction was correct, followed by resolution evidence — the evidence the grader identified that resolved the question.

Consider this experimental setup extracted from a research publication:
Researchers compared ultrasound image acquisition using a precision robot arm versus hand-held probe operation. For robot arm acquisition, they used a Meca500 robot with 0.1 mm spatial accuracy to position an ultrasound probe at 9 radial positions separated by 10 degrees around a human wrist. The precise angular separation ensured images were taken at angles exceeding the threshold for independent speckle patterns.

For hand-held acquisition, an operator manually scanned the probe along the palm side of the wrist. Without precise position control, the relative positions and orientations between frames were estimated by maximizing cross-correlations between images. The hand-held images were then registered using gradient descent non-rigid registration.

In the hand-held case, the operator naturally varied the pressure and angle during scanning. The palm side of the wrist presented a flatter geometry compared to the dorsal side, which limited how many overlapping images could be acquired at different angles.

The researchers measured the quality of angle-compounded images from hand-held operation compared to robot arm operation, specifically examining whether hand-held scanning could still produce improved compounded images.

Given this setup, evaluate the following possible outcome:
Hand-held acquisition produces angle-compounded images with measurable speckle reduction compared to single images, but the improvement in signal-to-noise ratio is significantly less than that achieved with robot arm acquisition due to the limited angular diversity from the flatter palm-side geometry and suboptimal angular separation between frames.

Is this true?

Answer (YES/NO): YES